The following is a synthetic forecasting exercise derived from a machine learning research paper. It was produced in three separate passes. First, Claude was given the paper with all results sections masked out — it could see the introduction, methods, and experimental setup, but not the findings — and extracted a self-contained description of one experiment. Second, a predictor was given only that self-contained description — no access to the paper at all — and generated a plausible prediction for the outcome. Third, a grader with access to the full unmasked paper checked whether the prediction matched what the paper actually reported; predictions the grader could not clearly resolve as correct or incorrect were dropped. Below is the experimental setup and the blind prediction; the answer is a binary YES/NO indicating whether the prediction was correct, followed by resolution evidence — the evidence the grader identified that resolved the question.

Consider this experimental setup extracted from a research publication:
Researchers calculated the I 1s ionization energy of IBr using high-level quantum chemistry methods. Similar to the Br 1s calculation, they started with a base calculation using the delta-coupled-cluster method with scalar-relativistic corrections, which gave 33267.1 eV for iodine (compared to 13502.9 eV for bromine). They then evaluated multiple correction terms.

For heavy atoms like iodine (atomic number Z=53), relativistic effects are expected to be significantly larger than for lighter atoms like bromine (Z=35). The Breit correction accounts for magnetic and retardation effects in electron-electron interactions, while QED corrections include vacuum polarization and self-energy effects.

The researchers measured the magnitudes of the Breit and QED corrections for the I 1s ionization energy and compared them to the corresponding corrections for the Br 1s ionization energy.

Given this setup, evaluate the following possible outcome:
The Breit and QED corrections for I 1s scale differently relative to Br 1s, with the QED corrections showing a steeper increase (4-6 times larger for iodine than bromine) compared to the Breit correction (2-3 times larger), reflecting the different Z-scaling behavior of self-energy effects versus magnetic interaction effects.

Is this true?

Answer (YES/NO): NO